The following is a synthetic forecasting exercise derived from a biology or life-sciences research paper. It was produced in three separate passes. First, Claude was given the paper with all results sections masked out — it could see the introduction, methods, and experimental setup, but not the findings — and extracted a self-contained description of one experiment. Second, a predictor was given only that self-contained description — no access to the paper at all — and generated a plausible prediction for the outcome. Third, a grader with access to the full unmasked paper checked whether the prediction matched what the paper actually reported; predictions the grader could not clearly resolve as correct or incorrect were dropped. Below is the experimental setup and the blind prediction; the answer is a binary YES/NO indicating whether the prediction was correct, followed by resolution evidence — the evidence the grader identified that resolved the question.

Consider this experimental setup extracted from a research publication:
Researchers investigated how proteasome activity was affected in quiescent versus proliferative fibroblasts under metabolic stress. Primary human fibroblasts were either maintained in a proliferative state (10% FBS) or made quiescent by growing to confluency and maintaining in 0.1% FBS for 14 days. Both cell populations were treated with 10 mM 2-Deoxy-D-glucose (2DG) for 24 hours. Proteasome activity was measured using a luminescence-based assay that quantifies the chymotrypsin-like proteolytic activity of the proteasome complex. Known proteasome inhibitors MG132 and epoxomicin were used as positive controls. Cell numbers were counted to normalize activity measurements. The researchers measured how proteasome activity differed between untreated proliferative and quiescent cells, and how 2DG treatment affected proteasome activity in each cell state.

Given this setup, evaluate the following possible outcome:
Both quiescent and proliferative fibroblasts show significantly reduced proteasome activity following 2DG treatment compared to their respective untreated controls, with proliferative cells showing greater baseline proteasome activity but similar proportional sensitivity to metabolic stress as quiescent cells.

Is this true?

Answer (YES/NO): NO